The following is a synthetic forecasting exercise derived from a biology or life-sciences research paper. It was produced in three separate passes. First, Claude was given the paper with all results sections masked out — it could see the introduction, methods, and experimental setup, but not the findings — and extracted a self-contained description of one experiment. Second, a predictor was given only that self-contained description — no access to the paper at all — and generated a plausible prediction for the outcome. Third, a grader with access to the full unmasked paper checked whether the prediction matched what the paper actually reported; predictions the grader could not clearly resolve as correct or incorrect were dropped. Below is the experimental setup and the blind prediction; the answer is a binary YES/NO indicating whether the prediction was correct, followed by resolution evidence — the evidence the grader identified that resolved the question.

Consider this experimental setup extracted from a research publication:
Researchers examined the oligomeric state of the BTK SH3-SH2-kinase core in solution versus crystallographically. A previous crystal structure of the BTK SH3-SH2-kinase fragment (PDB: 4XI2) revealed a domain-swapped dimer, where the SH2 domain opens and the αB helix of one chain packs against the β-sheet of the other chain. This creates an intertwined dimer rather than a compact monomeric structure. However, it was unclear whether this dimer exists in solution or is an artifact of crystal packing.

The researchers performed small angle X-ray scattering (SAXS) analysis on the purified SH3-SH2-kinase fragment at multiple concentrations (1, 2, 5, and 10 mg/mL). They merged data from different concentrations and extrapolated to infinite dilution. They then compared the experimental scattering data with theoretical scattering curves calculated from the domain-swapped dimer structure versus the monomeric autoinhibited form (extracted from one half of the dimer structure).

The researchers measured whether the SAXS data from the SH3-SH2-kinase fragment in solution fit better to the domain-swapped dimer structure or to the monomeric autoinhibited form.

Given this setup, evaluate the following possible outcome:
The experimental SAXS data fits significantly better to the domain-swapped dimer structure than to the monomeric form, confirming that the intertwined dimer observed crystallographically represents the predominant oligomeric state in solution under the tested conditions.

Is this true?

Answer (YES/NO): NO